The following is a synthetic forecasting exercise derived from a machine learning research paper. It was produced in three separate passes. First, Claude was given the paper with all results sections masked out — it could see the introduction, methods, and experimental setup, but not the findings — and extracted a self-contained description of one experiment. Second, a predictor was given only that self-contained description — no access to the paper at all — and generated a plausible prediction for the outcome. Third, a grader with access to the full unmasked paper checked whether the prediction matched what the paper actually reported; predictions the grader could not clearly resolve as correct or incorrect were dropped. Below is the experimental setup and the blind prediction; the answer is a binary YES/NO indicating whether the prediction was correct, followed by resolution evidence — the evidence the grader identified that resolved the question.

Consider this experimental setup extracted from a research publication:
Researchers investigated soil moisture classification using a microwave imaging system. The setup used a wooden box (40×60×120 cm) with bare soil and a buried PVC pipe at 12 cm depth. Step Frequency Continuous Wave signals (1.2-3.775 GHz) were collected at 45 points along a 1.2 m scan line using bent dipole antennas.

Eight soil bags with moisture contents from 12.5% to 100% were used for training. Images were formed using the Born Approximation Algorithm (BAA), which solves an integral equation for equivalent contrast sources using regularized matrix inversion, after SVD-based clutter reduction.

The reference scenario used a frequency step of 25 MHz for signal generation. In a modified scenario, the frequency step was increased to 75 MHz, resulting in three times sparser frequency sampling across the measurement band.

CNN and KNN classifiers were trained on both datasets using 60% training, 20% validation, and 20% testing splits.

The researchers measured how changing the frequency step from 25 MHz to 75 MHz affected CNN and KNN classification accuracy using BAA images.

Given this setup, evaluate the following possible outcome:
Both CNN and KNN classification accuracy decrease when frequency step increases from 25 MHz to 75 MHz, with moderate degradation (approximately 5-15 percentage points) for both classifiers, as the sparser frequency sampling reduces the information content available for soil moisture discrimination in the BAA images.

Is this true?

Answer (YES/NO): NO